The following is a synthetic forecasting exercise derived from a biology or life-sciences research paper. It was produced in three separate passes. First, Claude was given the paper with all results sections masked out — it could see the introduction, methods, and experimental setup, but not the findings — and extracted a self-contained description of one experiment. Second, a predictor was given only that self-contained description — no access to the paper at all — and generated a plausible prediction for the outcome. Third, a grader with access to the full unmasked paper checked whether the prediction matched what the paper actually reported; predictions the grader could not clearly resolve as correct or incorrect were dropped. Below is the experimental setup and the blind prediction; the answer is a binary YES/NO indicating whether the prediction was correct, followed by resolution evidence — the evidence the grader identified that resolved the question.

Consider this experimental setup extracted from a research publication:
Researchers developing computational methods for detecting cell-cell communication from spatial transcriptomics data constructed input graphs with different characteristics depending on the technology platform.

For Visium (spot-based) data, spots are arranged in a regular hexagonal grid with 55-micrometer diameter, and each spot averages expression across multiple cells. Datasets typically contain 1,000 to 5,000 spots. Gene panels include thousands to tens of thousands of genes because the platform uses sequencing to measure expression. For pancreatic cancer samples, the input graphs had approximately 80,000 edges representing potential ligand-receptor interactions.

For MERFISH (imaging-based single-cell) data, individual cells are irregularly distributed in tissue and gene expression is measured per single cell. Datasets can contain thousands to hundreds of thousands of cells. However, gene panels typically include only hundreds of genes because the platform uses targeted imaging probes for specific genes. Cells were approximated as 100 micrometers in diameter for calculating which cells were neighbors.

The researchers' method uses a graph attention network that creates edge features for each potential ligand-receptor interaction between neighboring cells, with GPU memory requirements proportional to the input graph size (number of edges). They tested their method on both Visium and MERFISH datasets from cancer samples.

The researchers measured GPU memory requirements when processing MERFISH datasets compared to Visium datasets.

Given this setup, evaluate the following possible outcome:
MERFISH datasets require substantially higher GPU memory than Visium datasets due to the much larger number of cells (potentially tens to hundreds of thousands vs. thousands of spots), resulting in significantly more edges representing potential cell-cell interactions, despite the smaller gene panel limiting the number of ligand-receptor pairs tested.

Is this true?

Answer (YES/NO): NO